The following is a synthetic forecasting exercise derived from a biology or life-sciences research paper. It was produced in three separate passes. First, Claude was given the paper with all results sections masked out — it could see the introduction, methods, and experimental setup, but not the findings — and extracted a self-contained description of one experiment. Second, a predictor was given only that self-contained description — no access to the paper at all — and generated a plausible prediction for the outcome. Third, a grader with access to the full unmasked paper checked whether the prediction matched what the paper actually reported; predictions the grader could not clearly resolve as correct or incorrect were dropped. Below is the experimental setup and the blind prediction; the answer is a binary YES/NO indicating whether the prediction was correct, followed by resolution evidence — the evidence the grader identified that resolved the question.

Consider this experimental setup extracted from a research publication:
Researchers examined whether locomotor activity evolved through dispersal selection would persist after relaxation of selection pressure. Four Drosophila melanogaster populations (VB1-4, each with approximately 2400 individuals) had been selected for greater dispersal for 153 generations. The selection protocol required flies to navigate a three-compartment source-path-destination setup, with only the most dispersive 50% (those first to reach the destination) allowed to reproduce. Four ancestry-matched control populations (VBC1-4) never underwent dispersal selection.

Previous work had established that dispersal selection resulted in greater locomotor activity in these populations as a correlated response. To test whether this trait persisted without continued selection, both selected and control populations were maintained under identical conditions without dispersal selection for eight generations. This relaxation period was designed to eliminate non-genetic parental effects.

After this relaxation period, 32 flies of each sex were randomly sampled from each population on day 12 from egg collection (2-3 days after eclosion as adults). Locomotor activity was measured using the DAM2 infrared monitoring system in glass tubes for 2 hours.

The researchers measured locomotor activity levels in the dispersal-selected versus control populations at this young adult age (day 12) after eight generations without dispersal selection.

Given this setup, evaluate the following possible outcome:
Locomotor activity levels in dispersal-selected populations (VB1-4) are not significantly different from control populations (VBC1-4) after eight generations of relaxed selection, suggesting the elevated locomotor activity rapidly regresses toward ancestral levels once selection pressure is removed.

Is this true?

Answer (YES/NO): NO